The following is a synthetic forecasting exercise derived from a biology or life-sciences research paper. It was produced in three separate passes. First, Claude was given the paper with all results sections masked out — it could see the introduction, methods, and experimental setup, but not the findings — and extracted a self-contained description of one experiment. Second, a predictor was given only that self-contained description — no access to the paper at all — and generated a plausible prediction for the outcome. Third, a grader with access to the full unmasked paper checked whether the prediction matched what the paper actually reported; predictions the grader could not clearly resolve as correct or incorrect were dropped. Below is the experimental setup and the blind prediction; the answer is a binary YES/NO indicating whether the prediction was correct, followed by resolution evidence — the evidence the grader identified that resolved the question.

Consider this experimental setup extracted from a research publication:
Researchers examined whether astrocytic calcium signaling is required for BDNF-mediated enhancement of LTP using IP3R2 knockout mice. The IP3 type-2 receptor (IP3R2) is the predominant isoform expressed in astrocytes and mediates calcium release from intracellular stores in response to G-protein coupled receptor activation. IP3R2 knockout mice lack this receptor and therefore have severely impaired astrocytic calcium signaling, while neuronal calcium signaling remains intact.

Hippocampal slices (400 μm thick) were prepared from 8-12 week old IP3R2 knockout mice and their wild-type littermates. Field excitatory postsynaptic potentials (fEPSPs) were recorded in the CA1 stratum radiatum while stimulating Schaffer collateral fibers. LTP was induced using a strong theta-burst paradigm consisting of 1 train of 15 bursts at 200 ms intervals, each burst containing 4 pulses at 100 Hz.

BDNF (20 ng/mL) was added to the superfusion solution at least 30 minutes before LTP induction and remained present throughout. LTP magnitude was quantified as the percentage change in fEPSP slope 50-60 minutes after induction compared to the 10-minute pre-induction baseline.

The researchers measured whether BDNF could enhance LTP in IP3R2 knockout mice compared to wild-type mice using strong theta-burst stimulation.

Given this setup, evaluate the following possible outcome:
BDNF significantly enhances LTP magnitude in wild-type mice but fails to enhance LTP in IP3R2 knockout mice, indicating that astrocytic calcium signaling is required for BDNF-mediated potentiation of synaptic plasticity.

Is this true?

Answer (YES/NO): NO